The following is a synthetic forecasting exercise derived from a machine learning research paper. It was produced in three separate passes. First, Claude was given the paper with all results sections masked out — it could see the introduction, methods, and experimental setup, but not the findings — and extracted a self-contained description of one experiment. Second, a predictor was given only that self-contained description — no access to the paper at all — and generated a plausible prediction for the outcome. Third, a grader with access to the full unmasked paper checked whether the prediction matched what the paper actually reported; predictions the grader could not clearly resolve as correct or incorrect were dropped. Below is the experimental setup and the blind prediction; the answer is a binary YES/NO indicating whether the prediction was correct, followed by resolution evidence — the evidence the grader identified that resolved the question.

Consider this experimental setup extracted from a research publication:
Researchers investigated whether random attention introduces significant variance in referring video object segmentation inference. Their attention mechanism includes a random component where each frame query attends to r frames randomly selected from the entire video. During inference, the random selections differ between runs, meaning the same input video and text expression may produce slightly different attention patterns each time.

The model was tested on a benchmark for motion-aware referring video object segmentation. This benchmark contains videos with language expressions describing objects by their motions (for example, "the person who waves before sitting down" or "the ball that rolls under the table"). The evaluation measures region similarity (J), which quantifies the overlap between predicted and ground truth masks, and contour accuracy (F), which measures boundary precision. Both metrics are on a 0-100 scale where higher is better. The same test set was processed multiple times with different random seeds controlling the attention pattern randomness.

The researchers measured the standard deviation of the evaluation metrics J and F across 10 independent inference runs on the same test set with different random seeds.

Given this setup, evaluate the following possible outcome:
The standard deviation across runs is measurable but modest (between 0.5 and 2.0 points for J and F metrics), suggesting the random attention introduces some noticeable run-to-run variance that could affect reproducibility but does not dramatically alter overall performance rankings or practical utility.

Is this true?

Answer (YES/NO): NO